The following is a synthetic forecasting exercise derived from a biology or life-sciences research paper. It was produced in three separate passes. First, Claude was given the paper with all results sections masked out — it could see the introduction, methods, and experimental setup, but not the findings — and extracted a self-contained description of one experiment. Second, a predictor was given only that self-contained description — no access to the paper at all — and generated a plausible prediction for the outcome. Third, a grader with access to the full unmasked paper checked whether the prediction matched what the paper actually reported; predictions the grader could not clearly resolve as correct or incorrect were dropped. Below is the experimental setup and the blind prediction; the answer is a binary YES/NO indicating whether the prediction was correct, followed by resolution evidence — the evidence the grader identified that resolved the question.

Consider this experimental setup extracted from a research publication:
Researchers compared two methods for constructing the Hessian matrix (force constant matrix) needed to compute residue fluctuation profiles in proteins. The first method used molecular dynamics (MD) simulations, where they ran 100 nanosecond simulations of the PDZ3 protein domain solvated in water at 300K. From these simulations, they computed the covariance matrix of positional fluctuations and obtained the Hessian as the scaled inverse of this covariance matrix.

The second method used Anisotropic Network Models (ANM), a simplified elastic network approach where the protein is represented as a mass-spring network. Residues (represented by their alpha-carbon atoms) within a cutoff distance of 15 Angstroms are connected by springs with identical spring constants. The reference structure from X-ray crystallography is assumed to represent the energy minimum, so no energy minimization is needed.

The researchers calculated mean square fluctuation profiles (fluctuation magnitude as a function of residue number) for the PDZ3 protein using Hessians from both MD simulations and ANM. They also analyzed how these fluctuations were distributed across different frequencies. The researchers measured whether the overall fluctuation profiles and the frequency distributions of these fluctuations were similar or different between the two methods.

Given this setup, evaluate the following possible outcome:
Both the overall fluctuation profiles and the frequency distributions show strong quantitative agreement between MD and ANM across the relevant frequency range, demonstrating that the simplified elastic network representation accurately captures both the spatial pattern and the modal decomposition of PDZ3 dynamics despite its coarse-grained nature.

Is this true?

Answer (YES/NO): NO